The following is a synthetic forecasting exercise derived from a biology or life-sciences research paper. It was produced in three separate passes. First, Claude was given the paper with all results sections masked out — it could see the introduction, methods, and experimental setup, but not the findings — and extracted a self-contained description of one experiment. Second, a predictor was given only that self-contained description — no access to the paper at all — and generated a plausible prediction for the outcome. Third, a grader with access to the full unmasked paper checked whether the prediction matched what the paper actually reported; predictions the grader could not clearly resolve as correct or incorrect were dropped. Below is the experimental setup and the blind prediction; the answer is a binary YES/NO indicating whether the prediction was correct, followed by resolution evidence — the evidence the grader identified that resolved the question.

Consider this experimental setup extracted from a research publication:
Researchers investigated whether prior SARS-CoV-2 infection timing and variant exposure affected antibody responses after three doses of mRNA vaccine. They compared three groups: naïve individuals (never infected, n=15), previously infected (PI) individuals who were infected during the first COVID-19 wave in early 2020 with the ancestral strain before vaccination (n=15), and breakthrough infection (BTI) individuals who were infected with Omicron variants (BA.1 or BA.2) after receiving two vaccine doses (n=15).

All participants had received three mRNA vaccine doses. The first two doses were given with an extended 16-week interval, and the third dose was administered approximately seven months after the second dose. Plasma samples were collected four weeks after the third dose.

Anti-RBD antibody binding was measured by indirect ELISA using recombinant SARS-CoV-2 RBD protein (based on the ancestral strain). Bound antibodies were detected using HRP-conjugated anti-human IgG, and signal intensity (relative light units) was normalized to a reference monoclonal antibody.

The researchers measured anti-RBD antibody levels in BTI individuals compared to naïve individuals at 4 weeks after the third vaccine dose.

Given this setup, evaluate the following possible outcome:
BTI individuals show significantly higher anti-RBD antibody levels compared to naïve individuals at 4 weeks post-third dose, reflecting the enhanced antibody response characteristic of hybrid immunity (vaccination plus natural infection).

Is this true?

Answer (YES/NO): NO